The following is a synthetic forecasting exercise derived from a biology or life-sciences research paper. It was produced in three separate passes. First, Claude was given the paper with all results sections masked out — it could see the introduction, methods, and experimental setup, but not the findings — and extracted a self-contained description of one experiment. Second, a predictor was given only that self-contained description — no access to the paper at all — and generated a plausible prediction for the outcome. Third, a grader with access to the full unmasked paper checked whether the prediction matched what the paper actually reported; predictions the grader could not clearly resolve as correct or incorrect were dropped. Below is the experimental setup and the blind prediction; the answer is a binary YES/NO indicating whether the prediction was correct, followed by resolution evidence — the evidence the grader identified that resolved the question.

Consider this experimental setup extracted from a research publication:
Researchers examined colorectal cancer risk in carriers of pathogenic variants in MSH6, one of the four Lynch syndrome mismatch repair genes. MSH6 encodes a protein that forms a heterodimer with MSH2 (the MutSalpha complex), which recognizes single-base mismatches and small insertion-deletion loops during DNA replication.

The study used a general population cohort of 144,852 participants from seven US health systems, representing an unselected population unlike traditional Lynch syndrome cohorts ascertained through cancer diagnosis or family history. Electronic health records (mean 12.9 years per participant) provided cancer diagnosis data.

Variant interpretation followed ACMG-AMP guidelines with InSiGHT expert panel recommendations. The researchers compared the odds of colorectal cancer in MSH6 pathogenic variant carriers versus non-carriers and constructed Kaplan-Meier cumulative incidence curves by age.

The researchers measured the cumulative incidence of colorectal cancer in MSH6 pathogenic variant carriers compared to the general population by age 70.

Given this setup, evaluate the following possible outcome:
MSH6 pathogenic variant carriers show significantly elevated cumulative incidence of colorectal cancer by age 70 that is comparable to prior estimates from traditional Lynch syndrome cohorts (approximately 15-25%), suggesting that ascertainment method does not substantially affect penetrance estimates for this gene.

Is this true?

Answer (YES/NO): NO